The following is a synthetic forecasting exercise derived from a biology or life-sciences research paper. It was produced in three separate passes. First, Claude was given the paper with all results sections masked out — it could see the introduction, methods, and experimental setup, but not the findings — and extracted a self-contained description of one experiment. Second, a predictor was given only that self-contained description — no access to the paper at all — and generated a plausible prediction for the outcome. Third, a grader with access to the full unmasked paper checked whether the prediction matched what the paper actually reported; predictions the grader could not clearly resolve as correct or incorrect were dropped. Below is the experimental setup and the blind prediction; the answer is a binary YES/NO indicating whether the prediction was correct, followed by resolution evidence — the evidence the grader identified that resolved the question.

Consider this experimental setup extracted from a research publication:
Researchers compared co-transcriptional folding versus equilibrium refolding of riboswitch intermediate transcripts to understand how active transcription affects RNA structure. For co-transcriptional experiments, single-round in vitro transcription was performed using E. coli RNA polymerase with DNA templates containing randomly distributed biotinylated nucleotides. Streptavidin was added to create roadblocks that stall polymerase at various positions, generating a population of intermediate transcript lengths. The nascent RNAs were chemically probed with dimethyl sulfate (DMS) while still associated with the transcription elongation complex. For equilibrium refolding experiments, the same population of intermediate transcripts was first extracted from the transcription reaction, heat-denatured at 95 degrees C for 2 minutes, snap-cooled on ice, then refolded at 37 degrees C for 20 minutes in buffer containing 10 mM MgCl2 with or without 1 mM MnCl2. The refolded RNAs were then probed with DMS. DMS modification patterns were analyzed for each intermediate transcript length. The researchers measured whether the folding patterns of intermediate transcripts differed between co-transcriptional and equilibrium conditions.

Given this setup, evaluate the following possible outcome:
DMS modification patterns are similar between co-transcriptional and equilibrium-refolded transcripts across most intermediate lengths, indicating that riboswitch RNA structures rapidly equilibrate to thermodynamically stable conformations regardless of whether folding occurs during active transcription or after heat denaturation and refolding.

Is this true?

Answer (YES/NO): NO